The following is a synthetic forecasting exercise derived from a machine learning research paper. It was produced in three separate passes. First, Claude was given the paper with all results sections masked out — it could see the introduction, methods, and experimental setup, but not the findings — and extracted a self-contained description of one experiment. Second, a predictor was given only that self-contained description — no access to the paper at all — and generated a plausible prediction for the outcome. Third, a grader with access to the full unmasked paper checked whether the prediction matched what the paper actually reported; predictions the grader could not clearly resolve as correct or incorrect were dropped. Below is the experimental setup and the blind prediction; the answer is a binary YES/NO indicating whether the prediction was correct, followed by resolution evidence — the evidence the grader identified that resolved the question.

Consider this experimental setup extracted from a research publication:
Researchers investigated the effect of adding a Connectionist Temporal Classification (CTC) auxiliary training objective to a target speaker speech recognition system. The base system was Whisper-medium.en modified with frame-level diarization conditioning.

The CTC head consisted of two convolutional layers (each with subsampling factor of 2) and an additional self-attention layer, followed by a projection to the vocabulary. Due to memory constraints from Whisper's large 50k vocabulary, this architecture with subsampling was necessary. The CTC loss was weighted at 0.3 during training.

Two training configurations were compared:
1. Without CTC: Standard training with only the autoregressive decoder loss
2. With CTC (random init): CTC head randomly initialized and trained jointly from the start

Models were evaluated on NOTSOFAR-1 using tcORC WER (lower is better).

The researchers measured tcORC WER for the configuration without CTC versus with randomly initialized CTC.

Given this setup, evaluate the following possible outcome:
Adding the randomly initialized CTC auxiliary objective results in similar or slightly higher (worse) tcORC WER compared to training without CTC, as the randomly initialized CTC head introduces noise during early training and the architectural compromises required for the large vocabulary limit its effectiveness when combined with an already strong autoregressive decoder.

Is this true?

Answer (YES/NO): YES